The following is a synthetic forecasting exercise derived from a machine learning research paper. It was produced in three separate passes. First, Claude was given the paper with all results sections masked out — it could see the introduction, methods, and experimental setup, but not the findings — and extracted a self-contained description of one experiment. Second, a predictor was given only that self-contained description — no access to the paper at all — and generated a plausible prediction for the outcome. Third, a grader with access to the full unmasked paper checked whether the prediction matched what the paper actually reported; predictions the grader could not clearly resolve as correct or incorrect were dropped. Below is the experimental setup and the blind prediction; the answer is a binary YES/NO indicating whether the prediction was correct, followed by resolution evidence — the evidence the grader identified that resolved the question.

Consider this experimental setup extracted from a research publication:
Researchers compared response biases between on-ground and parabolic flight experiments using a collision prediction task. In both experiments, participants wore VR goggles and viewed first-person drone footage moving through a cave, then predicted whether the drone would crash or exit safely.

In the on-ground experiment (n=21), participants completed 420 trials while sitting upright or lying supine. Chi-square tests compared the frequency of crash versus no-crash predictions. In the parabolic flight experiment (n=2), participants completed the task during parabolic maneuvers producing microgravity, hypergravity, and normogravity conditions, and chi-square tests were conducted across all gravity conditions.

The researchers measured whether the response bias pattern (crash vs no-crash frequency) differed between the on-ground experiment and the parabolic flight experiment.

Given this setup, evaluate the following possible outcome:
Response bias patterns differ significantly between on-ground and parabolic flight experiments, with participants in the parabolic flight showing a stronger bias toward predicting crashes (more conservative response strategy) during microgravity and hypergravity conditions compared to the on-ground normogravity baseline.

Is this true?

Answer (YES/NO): NO